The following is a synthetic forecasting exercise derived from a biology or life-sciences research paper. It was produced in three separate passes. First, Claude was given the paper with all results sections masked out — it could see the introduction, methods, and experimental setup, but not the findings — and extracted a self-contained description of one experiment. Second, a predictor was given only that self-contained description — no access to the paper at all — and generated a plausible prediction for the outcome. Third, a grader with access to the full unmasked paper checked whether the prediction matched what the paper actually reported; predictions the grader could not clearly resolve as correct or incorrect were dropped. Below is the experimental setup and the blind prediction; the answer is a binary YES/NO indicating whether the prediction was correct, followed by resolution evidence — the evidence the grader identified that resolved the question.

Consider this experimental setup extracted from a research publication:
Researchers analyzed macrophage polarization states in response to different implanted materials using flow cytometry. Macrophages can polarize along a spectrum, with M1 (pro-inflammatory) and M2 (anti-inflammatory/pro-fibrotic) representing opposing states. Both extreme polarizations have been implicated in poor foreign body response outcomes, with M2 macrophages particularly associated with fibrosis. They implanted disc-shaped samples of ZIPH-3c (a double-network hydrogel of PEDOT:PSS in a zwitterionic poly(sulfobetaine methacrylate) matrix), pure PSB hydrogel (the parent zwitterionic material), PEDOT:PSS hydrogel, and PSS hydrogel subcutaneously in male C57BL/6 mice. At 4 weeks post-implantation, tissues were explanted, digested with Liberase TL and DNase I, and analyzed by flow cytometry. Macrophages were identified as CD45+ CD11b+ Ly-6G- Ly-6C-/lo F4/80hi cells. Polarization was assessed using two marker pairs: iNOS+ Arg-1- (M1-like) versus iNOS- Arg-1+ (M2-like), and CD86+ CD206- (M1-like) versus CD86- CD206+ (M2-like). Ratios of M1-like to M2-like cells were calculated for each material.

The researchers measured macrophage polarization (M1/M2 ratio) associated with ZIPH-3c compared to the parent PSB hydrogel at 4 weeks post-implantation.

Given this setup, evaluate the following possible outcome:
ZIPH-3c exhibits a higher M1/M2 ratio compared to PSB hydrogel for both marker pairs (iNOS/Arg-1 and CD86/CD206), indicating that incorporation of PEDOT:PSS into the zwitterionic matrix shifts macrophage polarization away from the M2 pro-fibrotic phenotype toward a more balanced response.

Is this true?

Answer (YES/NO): NO